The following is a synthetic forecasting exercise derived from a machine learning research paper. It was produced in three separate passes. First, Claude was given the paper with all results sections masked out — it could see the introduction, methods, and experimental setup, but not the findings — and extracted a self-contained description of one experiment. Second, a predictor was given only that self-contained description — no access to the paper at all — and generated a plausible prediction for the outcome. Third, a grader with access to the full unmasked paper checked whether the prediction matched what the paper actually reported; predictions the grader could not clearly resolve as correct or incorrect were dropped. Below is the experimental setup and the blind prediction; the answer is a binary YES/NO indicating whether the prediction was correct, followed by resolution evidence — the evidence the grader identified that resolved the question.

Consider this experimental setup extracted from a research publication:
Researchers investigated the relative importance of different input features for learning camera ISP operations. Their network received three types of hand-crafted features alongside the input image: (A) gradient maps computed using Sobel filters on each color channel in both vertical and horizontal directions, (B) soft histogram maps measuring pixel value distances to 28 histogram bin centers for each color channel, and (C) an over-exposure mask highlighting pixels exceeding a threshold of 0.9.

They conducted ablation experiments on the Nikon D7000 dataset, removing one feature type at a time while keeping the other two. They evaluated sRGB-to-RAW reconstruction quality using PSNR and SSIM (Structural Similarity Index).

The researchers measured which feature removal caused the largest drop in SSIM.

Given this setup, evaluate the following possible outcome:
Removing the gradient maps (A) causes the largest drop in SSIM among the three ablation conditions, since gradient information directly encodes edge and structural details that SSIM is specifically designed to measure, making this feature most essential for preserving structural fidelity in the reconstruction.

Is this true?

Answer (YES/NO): NO